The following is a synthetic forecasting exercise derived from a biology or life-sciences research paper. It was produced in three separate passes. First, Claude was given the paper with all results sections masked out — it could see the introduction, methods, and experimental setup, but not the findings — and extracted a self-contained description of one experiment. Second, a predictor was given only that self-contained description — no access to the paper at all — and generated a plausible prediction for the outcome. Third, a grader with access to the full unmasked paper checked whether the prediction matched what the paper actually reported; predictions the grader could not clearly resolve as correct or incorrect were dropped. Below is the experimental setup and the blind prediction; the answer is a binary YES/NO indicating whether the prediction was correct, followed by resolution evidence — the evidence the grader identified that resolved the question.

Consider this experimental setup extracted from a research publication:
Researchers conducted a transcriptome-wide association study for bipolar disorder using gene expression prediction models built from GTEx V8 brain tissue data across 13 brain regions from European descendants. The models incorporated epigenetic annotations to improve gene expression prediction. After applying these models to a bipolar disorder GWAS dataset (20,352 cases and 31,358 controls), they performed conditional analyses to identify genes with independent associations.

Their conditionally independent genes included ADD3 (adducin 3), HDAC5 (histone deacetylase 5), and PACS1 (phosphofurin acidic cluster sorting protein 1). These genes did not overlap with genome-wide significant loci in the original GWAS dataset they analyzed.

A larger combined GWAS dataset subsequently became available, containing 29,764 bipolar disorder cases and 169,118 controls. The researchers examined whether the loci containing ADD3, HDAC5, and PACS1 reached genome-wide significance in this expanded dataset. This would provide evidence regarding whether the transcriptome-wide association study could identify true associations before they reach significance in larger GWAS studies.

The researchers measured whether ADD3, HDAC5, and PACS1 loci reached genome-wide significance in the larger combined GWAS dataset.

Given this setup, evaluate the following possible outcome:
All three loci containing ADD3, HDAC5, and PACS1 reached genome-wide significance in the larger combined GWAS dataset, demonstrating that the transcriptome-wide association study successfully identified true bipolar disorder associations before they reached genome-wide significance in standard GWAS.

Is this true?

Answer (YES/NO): YES